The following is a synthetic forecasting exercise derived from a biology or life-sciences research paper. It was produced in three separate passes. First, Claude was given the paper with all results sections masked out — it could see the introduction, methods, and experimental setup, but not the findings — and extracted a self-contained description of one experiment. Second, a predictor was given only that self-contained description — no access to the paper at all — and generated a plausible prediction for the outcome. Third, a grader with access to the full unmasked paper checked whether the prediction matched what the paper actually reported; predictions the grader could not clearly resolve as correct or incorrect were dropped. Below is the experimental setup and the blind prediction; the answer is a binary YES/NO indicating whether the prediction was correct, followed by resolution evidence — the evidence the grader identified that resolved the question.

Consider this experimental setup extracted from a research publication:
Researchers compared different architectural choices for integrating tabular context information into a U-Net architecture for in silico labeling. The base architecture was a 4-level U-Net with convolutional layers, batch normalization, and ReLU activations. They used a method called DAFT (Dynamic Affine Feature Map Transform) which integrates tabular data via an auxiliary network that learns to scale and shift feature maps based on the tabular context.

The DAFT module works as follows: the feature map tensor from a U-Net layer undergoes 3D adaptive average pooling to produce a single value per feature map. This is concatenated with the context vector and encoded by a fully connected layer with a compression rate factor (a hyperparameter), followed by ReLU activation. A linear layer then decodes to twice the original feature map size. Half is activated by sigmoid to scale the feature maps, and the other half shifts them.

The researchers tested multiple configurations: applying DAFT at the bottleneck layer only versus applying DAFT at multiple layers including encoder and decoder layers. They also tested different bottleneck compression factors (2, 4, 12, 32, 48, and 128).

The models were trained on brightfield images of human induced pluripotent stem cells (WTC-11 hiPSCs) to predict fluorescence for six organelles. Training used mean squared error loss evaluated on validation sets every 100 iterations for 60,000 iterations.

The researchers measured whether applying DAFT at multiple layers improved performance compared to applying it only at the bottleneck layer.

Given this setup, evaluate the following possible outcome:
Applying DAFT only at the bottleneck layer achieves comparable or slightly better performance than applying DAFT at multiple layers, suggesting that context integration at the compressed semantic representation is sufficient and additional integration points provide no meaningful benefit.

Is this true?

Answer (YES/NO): YES